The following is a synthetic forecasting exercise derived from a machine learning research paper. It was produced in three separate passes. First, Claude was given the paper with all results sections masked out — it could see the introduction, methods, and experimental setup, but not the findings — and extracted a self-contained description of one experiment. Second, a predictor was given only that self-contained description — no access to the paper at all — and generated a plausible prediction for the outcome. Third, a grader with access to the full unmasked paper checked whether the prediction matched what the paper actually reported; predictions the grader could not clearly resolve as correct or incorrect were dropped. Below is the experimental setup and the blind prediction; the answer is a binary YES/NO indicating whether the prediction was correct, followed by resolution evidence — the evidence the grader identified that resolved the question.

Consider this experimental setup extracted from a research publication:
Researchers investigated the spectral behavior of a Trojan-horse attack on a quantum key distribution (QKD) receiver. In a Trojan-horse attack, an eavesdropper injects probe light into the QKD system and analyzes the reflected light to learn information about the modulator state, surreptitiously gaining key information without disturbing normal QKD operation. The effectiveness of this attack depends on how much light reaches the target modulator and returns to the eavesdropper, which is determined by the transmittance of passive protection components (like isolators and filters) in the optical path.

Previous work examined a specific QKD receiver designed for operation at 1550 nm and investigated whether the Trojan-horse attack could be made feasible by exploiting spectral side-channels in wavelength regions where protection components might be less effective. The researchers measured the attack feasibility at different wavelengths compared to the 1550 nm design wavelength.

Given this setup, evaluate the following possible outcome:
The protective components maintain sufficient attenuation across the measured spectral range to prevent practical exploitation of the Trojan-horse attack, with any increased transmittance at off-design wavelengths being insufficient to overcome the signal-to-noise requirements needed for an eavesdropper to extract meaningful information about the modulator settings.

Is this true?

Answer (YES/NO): NO